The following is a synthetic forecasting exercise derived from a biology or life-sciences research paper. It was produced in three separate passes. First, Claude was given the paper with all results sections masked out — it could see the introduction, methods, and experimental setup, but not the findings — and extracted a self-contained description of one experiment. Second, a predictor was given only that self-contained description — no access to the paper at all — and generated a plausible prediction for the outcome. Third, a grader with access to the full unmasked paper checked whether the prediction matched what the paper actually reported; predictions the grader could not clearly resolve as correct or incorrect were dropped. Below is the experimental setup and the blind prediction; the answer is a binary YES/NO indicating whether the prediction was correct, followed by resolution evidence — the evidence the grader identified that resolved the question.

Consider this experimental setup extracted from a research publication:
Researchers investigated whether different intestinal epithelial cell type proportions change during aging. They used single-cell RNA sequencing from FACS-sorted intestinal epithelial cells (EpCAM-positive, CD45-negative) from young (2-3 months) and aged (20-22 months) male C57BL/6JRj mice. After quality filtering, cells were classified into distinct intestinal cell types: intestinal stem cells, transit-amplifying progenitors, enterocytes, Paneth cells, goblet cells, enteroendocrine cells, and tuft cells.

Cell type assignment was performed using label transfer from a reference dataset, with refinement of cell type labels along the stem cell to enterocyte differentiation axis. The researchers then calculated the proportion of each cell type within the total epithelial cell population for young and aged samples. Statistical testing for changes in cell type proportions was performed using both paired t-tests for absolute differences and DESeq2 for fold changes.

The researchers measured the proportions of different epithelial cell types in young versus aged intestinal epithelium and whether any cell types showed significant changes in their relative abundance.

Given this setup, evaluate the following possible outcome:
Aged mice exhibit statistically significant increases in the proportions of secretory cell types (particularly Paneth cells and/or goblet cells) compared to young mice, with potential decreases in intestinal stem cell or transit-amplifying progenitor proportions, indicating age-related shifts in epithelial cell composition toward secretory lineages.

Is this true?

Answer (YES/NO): NO